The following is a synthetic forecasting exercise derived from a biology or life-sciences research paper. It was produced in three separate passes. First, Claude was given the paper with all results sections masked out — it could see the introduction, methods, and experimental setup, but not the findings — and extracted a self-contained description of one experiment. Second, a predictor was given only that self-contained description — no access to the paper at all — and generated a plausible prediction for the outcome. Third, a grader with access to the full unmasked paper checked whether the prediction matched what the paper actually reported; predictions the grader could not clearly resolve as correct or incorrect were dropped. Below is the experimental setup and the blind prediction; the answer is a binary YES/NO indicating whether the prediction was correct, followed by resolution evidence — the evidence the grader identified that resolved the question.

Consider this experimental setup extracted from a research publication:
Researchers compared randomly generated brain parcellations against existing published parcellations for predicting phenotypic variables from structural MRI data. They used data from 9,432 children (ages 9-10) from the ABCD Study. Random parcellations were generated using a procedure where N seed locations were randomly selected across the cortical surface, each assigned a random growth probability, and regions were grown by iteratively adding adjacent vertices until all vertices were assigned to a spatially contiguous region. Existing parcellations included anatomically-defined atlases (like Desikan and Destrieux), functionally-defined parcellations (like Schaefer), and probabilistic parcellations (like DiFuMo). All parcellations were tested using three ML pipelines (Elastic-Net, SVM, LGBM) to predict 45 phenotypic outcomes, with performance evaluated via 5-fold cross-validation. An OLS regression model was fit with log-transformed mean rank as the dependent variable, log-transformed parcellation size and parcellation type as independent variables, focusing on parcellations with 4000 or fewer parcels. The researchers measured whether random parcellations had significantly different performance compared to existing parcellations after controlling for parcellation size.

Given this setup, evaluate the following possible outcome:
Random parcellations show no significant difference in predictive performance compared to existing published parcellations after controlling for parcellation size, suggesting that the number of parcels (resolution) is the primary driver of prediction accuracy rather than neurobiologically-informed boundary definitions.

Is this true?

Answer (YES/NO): NO